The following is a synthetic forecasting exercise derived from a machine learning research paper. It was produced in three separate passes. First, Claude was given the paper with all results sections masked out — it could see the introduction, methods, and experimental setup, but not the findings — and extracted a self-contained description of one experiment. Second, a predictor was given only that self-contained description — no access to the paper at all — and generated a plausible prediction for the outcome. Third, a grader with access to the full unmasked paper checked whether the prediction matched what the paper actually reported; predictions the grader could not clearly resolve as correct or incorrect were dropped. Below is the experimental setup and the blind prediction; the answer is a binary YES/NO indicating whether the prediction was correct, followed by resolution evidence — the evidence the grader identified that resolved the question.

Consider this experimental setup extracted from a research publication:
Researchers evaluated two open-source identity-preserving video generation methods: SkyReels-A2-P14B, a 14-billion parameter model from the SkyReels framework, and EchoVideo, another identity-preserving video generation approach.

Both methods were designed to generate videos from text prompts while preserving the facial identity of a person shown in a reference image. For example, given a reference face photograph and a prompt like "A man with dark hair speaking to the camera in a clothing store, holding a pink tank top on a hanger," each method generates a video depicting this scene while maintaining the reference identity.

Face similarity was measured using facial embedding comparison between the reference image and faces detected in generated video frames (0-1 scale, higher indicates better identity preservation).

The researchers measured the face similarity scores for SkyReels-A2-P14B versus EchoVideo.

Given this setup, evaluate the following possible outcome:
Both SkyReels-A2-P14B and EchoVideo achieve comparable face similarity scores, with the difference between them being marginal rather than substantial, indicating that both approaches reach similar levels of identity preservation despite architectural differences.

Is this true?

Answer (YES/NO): NO